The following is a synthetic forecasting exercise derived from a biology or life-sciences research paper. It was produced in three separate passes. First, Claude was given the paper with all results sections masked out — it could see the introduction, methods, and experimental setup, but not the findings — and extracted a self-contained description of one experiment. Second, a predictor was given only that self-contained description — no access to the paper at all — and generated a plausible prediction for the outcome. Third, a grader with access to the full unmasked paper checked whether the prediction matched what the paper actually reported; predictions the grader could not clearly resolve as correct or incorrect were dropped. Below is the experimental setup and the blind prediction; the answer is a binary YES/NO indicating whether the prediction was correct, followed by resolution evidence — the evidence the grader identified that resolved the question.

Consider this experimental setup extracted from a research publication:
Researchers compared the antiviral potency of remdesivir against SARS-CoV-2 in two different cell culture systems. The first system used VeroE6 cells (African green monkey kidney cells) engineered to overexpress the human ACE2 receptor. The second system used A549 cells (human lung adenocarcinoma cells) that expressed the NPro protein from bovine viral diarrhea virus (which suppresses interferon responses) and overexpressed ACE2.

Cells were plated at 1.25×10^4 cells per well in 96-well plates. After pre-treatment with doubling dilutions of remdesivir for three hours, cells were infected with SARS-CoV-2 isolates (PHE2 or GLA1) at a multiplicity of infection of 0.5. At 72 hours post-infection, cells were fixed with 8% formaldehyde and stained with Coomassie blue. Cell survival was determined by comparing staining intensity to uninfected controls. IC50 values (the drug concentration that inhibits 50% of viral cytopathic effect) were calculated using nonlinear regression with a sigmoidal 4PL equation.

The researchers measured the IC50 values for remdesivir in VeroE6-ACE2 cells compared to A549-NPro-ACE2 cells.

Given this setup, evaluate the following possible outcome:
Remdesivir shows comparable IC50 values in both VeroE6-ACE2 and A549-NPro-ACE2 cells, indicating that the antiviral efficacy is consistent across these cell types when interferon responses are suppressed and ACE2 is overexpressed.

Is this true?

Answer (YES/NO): NO